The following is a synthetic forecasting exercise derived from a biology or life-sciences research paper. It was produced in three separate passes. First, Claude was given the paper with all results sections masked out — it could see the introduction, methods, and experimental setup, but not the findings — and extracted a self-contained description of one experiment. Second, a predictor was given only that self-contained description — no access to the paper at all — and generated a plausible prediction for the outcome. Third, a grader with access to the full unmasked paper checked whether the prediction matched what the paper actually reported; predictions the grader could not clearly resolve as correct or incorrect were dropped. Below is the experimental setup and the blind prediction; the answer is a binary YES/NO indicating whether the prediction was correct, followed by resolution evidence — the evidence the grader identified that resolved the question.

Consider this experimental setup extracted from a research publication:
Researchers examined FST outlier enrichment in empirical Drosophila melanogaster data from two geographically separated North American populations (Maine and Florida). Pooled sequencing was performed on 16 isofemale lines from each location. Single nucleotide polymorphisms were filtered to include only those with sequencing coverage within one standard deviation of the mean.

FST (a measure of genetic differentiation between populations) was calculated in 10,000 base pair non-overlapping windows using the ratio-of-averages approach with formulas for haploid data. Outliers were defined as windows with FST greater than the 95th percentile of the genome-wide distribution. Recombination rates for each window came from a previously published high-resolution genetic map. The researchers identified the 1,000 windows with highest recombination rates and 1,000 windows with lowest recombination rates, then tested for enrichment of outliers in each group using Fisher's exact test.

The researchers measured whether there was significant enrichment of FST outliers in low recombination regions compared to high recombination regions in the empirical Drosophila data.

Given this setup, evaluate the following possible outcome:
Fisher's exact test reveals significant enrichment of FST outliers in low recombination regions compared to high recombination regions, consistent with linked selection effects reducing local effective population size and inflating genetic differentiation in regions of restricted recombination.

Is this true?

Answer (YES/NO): NO